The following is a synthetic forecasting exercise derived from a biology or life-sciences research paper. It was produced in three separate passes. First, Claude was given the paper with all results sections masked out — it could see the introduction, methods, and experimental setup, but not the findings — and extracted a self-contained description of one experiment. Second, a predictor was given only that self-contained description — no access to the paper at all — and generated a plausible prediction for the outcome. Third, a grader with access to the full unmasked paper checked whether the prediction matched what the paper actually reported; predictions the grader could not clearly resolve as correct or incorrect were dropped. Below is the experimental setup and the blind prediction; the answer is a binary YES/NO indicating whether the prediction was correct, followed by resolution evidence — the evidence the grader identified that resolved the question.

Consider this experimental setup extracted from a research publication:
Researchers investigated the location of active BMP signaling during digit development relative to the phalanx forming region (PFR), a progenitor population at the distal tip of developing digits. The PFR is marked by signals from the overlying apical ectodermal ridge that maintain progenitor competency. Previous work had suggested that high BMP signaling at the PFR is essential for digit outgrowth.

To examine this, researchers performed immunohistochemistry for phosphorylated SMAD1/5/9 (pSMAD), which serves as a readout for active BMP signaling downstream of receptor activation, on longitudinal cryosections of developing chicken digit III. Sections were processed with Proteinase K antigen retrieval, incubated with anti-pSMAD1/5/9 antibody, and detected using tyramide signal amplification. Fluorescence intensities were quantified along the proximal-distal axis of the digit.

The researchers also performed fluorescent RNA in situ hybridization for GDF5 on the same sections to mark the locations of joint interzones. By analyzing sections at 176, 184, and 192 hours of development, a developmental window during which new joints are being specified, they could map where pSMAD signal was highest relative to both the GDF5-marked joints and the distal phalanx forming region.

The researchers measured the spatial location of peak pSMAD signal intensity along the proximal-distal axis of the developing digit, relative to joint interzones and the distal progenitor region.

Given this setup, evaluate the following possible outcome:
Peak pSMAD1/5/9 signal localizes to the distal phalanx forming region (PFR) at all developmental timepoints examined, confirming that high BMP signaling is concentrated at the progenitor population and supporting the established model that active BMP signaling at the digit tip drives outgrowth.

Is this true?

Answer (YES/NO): NO